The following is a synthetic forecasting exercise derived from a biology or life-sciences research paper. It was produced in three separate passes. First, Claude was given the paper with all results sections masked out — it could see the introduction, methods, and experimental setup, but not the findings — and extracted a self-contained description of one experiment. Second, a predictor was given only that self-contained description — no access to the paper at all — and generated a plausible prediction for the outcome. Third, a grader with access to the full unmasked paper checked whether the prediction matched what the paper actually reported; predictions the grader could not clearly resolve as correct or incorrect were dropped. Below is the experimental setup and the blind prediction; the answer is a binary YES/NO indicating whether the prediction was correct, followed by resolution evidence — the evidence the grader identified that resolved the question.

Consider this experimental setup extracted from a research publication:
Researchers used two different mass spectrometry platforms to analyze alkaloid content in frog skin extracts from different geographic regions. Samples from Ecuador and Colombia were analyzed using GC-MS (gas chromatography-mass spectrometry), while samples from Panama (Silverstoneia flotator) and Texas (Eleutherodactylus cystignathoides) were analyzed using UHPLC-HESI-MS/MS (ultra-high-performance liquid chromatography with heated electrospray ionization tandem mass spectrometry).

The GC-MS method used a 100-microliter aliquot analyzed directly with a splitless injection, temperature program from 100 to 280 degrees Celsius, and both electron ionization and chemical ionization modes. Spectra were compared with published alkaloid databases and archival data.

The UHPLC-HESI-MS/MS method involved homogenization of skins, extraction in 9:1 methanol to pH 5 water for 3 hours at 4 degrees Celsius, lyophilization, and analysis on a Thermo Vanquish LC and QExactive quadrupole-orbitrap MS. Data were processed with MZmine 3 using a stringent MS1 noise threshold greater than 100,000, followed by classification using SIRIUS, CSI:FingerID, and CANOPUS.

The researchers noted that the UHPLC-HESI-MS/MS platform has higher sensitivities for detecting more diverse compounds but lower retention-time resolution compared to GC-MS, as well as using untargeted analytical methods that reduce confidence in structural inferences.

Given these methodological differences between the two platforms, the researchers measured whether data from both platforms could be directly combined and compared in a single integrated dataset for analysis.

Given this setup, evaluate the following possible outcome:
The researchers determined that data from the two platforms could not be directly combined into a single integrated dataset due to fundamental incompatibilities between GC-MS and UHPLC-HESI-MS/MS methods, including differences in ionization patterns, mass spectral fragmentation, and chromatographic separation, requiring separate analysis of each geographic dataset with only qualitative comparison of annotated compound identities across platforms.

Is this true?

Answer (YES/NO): YES